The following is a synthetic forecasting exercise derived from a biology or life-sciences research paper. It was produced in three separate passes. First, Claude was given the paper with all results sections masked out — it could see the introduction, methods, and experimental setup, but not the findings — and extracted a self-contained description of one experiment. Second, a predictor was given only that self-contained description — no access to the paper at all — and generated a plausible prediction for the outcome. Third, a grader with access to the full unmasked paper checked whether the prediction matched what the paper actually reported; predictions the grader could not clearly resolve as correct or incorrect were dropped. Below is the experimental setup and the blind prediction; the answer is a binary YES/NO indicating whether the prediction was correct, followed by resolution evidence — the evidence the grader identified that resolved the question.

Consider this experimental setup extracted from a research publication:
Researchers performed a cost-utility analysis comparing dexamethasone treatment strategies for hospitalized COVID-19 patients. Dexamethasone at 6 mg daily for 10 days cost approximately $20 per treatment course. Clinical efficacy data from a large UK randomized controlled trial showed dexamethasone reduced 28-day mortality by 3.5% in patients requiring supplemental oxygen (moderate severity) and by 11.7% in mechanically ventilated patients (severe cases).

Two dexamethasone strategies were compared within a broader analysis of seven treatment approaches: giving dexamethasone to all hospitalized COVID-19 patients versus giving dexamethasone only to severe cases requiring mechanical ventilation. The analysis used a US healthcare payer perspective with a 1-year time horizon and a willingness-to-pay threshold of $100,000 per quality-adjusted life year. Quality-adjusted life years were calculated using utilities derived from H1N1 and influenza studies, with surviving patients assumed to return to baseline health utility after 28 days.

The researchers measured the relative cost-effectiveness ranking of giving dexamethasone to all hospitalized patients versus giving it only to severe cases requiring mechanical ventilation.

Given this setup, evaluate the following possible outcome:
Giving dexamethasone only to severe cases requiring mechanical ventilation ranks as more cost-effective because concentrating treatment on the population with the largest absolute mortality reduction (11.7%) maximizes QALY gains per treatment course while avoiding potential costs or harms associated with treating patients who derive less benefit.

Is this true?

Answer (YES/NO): NO